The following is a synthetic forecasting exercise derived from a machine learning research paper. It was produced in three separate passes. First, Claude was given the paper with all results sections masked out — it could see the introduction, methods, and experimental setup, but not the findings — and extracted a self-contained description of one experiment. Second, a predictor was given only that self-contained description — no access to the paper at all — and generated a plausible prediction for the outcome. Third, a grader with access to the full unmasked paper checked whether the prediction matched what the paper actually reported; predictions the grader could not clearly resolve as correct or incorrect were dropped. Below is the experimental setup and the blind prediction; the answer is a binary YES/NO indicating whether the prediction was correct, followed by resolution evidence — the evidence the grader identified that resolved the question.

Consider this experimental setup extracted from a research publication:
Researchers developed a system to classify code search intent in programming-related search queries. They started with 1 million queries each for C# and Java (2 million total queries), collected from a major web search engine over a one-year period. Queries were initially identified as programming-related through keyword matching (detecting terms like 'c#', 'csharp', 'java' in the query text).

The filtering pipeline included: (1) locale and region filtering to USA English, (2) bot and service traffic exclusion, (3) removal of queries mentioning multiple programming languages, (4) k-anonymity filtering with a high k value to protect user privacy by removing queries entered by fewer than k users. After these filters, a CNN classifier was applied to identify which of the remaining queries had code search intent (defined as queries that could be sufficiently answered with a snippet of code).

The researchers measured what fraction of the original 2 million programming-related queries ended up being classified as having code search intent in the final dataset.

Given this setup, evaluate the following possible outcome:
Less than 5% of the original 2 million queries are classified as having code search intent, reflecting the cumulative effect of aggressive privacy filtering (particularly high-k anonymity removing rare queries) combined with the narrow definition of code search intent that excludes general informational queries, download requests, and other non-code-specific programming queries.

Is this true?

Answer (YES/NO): YES